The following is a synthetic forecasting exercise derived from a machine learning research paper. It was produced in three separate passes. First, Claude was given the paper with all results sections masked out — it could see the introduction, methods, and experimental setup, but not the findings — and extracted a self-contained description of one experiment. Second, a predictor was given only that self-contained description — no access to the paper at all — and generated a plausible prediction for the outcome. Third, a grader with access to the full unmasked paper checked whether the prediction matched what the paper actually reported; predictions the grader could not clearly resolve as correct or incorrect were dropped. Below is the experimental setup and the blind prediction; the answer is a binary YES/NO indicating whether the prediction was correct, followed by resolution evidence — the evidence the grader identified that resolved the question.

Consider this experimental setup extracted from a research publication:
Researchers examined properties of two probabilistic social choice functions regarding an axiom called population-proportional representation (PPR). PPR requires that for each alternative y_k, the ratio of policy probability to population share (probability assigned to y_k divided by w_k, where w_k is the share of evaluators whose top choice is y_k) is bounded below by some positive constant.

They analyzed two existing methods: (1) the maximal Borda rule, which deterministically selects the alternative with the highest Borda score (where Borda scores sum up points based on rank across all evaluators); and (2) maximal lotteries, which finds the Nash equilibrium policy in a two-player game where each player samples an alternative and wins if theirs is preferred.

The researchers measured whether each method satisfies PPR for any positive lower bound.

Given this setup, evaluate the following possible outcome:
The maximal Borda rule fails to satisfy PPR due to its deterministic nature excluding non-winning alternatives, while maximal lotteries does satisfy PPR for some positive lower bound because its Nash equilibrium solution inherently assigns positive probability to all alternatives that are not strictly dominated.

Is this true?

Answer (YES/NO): NO